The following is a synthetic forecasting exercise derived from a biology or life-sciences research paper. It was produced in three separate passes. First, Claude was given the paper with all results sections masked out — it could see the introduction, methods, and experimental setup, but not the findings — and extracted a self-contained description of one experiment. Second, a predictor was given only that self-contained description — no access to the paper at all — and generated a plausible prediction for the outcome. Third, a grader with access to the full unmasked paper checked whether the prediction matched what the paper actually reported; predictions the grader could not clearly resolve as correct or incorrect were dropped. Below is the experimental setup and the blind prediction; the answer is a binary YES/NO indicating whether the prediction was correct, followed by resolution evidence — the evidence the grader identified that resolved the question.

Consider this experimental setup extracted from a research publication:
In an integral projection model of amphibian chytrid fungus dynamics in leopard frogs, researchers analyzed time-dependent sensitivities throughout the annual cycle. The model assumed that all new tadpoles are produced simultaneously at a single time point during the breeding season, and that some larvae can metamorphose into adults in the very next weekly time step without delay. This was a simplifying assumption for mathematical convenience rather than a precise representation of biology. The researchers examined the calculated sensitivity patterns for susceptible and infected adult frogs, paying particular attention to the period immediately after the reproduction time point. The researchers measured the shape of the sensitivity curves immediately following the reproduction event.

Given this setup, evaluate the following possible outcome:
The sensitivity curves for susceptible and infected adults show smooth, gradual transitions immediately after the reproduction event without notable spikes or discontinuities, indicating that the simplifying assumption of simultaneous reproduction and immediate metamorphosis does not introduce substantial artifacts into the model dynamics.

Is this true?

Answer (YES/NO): NO